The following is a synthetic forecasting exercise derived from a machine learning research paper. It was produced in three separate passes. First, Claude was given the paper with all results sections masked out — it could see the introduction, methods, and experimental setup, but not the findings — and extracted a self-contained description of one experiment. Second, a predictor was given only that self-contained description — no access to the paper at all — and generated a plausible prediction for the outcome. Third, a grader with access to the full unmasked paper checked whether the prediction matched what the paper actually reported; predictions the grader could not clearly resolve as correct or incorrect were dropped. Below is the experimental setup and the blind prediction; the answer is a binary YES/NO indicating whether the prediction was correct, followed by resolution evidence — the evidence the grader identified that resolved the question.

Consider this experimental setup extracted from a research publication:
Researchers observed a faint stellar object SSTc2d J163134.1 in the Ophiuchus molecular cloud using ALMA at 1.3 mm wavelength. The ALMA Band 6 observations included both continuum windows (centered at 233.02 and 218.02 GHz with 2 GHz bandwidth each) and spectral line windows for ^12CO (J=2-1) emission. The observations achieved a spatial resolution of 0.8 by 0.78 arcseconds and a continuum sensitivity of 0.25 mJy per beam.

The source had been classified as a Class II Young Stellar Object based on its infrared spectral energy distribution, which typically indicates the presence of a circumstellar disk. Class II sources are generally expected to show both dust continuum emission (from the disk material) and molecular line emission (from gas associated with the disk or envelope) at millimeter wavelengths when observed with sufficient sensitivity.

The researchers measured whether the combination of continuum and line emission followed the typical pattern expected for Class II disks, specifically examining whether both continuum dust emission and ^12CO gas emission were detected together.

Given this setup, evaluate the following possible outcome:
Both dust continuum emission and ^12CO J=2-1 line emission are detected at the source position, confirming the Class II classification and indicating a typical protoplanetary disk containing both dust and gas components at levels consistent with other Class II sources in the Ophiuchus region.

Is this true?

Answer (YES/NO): NO